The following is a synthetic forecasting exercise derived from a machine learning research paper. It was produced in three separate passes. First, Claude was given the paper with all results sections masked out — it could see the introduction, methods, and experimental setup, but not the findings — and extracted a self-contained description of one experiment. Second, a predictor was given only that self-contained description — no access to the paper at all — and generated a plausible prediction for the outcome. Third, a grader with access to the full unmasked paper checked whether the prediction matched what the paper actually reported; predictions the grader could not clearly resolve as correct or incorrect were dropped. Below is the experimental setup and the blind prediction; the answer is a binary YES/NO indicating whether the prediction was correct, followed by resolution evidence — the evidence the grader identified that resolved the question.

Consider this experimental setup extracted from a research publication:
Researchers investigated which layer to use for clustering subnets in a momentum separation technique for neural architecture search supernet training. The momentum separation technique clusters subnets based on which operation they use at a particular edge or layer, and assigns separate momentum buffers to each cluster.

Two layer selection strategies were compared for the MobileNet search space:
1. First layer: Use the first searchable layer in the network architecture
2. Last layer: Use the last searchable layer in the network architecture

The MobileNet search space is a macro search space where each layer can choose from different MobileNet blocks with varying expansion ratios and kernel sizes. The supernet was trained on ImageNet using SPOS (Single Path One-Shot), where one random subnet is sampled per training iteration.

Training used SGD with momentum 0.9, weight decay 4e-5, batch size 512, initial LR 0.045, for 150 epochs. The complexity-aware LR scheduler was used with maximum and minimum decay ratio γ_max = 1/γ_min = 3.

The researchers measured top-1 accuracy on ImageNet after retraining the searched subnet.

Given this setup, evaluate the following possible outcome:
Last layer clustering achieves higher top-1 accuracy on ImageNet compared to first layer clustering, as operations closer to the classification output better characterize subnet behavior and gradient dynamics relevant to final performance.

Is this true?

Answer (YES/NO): NO